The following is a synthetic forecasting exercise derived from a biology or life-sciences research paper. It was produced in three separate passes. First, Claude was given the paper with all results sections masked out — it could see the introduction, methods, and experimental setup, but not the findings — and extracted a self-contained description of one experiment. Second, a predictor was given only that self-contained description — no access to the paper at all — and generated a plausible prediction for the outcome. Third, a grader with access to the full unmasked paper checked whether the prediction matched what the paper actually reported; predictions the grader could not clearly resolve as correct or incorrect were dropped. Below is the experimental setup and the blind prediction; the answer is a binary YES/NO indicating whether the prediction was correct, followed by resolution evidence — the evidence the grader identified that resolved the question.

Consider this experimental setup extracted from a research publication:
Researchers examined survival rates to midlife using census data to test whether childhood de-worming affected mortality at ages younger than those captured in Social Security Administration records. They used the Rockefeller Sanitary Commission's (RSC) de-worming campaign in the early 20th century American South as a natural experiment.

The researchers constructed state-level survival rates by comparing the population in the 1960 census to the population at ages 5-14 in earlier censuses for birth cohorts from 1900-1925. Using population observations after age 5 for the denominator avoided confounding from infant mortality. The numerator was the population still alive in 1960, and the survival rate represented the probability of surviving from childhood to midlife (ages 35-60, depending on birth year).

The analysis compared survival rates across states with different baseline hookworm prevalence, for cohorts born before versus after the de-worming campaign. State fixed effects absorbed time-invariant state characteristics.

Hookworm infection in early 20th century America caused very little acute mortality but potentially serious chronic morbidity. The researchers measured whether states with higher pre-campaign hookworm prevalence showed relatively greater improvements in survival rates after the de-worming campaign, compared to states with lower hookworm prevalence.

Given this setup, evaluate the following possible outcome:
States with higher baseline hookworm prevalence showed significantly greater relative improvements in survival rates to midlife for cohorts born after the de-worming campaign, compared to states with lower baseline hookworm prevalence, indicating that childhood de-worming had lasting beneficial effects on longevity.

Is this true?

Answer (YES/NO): YES